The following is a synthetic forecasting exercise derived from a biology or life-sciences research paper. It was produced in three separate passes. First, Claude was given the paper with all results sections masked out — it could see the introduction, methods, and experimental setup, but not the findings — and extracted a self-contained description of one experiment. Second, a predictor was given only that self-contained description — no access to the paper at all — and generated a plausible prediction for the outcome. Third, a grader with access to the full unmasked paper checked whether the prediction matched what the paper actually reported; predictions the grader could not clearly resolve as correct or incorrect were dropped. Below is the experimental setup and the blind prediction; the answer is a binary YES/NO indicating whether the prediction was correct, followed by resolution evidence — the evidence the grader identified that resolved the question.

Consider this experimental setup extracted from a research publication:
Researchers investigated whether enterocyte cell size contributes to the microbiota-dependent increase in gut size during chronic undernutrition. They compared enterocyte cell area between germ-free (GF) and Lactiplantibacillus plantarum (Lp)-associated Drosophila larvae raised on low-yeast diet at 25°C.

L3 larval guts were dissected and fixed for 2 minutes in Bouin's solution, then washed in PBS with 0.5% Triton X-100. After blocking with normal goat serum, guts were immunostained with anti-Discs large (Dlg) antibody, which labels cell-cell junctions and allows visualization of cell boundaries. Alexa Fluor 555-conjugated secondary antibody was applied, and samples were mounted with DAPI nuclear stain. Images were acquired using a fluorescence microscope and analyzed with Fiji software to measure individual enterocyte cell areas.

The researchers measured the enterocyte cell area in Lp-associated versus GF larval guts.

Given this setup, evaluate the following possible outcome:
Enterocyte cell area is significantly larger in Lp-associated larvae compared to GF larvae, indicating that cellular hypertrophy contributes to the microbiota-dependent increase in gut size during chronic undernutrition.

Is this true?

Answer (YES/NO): YES